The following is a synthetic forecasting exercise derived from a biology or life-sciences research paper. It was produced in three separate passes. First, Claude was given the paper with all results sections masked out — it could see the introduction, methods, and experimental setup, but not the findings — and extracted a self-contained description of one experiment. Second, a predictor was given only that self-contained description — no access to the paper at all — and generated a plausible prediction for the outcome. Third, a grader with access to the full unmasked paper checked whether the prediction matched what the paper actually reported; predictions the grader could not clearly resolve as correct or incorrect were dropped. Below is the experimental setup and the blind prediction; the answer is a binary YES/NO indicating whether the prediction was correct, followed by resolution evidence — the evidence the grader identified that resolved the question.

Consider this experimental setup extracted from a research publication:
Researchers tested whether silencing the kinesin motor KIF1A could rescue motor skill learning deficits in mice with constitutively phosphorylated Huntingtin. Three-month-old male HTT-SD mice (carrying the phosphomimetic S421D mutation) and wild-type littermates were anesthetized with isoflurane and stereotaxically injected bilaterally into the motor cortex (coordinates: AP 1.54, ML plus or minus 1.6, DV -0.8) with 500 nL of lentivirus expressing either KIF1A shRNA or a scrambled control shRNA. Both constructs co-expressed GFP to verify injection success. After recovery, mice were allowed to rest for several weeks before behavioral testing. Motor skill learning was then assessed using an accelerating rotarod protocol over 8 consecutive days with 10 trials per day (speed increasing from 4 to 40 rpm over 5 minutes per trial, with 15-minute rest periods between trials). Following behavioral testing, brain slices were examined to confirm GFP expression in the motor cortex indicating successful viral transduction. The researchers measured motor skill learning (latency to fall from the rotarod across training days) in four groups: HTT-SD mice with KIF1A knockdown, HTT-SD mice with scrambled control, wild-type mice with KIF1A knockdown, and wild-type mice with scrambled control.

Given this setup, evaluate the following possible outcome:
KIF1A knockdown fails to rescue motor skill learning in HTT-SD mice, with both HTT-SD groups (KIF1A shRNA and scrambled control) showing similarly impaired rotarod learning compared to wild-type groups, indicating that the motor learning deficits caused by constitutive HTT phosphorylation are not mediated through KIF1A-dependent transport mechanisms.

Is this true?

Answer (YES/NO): NO